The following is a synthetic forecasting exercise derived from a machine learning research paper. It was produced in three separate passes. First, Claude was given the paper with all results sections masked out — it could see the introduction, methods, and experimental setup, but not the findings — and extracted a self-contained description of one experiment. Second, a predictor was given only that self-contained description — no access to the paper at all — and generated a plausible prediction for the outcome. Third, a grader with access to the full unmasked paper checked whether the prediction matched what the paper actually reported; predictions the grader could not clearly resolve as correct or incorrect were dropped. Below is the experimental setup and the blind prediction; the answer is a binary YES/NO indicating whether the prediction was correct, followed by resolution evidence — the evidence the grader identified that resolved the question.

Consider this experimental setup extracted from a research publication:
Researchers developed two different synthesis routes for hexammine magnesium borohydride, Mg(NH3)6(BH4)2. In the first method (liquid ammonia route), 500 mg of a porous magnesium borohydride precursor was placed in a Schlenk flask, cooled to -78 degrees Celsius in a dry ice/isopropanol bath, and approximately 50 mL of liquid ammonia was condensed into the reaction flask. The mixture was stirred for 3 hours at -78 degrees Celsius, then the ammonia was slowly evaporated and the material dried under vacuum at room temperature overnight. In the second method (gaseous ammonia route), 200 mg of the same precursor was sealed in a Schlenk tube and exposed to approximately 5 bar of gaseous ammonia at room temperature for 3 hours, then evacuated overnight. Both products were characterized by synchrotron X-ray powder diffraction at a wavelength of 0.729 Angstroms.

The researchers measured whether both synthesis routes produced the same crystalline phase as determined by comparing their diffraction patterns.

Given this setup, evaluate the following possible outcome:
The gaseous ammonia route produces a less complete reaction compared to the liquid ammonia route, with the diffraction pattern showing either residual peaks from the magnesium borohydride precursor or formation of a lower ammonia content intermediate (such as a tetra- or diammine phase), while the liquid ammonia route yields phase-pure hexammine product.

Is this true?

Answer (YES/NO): NO